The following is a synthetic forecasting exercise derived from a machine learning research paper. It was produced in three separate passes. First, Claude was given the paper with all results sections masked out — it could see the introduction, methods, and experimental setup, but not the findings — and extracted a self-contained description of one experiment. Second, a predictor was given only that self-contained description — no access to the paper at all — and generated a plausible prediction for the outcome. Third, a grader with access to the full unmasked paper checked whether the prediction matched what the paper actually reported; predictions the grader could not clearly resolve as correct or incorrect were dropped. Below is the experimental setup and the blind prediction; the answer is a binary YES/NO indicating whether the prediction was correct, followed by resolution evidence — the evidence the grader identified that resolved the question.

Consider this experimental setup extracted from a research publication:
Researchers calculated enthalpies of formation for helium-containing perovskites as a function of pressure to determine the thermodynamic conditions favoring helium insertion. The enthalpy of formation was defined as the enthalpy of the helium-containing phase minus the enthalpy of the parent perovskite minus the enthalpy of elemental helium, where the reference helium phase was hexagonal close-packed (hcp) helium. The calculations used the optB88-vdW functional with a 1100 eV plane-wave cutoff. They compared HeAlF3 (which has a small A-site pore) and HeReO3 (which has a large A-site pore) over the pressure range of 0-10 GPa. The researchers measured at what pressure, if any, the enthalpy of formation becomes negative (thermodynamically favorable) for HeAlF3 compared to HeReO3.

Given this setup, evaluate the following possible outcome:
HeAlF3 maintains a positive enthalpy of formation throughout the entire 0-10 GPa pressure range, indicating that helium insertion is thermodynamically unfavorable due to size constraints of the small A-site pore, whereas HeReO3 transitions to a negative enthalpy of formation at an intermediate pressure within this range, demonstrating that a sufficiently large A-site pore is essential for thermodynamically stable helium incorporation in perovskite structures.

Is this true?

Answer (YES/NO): NO